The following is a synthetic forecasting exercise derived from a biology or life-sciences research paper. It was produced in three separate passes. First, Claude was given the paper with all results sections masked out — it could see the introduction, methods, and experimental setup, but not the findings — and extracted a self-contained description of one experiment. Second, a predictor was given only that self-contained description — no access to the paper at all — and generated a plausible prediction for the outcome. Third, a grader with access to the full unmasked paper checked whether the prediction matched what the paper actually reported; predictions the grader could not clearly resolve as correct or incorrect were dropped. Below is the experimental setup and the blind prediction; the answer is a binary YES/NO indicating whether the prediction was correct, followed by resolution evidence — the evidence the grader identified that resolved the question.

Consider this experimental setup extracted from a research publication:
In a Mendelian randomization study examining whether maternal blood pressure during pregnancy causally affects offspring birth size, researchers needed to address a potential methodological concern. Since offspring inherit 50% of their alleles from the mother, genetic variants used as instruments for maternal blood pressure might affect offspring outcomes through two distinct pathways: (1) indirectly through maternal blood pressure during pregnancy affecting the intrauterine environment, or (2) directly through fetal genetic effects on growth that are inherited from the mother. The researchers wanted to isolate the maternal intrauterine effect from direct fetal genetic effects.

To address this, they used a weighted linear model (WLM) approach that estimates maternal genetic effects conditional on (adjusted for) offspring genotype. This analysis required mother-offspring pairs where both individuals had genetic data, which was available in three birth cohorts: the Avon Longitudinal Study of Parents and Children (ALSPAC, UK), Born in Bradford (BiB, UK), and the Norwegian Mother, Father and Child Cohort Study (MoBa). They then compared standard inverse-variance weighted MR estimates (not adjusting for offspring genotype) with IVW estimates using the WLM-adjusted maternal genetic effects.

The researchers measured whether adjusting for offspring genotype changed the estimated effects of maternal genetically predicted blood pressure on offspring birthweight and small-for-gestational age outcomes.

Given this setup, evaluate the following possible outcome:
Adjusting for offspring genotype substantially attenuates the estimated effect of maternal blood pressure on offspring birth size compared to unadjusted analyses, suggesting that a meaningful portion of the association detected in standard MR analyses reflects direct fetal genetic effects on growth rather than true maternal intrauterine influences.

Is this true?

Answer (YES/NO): NO